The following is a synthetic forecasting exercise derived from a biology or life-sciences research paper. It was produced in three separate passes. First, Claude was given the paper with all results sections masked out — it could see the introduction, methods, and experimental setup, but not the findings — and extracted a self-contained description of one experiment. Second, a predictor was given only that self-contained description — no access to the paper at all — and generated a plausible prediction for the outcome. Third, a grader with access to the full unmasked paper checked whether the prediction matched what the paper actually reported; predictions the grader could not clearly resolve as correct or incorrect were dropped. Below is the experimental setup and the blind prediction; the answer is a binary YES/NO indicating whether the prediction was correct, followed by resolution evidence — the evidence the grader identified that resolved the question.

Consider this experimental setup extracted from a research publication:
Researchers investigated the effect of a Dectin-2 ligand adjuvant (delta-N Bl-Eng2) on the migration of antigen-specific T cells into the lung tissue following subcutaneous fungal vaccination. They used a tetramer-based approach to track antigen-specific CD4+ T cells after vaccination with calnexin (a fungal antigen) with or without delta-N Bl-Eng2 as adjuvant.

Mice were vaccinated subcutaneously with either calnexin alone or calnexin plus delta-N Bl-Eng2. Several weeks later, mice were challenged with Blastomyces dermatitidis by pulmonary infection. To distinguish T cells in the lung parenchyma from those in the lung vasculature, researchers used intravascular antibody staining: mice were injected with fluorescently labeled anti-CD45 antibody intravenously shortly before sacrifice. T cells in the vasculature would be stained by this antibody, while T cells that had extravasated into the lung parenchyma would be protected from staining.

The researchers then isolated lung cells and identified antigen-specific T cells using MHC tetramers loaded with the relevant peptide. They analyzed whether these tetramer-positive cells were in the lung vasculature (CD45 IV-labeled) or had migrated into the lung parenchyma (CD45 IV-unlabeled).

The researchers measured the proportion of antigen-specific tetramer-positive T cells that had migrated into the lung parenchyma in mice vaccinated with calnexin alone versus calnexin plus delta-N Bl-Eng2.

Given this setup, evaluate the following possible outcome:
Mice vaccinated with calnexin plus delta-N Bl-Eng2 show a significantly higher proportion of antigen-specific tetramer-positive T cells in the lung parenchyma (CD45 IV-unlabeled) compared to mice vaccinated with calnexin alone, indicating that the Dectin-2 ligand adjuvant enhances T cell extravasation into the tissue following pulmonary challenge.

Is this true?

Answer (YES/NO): YES